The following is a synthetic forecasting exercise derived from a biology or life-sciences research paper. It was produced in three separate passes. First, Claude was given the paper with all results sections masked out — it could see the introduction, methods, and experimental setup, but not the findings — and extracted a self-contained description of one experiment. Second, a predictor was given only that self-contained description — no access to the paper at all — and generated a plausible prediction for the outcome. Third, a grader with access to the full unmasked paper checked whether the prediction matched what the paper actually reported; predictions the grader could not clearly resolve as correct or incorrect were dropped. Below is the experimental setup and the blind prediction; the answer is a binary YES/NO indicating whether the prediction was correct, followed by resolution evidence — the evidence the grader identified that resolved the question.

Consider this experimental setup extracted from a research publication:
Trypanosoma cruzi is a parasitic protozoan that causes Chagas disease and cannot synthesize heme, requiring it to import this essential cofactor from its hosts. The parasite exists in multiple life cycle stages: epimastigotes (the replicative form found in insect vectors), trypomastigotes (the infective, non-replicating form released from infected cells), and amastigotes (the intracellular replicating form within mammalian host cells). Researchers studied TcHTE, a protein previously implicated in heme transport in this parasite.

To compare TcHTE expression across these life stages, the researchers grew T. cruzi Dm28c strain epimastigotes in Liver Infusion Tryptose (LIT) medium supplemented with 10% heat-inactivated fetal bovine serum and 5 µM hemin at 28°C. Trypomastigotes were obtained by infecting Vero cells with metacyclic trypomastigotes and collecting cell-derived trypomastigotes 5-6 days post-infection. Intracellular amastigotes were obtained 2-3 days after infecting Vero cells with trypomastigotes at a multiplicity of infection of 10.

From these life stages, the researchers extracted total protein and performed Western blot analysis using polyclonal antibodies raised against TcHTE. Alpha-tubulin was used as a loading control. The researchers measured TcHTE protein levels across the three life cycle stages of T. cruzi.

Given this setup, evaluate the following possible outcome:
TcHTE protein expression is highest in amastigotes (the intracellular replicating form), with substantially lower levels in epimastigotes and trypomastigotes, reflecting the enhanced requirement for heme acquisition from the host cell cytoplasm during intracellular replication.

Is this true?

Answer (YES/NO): NO